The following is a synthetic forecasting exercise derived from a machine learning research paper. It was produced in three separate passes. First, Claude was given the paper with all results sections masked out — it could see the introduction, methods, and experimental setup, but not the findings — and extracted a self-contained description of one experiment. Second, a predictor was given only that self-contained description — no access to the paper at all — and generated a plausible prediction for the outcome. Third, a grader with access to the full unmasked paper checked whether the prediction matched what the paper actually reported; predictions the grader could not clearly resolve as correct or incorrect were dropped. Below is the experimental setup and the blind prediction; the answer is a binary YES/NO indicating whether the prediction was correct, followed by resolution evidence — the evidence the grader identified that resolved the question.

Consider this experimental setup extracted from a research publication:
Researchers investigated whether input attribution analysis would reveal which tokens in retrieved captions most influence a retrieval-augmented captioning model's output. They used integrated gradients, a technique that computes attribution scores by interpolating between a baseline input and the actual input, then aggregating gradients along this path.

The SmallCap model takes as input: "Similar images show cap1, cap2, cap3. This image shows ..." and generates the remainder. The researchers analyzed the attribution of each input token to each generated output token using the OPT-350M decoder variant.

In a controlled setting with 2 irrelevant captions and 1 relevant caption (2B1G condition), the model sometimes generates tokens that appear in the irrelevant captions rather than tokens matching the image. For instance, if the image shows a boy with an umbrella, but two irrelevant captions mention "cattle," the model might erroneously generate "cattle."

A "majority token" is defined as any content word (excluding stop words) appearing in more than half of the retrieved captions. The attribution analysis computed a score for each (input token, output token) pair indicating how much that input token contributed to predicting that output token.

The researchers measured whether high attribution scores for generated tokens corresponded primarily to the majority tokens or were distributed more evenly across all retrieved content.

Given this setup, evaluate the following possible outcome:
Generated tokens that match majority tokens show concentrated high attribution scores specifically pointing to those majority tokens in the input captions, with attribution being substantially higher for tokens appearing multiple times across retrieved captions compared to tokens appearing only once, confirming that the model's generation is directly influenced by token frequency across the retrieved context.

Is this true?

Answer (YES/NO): YES